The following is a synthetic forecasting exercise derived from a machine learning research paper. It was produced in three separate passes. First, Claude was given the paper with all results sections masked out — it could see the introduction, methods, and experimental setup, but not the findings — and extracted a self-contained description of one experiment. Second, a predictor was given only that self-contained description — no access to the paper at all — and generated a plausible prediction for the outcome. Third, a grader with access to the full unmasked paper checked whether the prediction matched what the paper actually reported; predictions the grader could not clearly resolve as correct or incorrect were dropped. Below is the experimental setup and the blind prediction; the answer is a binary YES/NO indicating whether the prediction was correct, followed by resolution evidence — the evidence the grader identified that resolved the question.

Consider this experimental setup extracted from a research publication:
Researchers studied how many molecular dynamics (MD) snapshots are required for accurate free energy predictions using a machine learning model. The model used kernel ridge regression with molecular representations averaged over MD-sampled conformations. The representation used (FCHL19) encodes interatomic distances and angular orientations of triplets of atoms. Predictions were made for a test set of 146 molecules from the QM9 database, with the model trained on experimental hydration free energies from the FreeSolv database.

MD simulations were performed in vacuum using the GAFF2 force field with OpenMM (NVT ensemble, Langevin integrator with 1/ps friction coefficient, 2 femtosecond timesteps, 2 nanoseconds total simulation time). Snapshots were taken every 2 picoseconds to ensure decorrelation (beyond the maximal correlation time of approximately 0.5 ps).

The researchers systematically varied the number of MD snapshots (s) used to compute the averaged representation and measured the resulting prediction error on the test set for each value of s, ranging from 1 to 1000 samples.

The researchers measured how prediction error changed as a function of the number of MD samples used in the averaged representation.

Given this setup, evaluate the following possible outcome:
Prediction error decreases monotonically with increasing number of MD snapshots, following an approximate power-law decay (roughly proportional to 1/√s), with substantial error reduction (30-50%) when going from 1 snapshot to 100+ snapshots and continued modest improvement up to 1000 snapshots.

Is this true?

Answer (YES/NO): NO